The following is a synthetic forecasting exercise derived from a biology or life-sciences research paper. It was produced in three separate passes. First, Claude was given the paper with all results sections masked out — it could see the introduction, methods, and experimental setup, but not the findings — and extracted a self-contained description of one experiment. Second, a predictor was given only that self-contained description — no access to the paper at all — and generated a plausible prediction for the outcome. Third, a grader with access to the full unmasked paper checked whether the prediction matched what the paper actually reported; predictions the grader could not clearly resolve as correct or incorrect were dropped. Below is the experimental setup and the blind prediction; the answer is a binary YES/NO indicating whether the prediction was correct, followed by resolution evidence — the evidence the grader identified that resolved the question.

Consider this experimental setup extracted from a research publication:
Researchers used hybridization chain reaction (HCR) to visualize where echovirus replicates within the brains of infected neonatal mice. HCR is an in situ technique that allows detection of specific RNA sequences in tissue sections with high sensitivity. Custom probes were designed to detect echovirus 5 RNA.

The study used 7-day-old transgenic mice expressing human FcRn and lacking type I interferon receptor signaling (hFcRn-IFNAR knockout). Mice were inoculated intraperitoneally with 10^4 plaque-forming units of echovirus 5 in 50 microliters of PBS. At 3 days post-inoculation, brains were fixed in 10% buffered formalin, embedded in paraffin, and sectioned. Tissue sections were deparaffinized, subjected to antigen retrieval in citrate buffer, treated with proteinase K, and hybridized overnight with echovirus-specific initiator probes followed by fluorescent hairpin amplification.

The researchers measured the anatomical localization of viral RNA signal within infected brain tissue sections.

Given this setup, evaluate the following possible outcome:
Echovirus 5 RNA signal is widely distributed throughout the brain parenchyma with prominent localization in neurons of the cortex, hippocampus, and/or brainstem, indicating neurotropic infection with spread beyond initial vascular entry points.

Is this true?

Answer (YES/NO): NO